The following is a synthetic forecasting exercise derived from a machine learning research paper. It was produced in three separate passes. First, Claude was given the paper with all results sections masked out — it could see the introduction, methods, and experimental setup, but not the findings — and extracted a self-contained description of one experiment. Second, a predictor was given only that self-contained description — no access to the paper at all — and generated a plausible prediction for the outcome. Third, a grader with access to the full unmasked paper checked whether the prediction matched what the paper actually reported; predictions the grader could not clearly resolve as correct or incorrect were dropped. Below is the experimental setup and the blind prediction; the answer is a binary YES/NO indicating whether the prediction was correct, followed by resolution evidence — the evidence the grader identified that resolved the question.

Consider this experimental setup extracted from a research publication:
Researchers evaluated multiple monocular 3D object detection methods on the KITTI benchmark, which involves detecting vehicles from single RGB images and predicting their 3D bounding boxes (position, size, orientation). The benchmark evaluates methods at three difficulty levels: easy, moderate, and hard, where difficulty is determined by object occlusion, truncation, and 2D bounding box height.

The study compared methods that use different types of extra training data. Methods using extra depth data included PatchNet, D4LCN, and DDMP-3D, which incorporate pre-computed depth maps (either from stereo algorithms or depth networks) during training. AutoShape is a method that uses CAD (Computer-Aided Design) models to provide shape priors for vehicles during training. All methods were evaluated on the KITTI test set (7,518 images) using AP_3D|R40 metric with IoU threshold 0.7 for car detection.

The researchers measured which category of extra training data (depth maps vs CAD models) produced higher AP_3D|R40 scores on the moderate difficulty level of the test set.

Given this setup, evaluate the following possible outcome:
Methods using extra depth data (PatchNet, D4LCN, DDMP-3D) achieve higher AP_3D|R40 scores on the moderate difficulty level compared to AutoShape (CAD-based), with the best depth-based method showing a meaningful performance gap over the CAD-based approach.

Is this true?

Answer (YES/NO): NO